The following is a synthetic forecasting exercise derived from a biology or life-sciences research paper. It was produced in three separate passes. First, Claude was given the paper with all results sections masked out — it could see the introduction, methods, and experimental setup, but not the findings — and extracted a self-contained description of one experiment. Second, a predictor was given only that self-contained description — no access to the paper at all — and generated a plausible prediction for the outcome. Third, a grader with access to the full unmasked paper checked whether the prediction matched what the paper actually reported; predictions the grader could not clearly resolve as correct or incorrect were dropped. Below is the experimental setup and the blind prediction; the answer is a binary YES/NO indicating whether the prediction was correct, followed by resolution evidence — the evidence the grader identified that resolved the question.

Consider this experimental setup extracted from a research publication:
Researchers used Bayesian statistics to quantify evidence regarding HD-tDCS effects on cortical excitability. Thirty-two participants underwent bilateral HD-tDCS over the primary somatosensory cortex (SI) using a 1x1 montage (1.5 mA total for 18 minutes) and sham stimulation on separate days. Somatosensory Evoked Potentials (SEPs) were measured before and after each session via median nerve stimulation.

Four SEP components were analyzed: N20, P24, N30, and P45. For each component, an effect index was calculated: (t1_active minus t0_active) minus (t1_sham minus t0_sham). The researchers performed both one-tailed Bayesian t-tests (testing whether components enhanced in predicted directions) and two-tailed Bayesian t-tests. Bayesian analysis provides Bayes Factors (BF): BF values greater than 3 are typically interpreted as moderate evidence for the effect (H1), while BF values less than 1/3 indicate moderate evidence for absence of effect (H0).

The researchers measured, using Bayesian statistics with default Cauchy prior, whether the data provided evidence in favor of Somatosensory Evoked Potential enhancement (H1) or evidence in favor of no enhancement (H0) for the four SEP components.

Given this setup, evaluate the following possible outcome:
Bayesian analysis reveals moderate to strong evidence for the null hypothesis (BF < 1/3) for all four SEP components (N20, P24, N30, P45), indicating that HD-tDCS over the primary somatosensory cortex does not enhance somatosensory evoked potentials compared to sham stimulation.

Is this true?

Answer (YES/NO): NO